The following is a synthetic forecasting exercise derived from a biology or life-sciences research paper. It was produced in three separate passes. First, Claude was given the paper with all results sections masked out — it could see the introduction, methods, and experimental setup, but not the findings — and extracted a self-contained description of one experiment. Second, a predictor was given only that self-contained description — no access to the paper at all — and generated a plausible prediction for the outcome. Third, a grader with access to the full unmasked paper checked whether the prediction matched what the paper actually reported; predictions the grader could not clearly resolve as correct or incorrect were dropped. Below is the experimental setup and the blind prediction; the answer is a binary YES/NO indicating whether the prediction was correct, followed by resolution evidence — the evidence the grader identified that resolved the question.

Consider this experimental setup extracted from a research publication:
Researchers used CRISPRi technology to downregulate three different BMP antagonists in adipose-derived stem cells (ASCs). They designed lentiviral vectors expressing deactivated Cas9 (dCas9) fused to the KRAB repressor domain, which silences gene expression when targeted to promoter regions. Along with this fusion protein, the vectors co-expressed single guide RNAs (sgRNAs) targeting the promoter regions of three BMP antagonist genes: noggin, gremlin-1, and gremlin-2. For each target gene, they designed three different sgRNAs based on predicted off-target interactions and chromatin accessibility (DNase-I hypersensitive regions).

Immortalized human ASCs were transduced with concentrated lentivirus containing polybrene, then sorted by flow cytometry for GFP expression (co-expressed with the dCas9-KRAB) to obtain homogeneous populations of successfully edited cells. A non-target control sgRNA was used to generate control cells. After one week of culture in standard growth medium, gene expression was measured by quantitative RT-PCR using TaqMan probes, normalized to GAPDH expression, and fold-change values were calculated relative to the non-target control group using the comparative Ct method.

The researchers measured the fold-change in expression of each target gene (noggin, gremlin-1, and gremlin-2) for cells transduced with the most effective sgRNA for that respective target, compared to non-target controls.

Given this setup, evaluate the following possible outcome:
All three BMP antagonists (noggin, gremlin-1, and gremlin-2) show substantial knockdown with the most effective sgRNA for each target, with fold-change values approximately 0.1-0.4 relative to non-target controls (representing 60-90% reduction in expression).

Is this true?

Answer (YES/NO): NO